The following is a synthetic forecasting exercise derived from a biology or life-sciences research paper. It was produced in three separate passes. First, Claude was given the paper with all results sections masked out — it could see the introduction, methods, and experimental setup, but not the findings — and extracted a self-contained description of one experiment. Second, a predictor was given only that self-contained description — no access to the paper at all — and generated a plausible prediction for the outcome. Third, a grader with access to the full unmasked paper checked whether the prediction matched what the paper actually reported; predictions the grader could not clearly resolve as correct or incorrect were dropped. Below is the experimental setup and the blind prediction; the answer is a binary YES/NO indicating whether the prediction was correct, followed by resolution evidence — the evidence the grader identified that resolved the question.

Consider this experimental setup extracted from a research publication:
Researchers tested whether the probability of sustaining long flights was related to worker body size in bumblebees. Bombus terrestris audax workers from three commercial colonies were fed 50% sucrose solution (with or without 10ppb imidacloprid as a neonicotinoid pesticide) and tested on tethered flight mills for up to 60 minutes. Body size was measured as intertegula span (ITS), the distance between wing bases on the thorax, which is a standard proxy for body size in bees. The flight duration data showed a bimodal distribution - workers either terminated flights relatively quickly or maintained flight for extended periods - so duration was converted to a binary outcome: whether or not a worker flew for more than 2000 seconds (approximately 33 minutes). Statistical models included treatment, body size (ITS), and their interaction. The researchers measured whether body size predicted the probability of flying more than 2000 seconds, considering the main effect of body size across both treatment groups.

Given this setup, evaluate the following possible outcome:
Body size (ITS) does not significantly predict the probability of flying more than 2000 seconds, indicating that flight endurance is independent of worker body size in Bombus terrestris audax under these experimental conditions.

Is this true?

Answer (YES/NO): YES